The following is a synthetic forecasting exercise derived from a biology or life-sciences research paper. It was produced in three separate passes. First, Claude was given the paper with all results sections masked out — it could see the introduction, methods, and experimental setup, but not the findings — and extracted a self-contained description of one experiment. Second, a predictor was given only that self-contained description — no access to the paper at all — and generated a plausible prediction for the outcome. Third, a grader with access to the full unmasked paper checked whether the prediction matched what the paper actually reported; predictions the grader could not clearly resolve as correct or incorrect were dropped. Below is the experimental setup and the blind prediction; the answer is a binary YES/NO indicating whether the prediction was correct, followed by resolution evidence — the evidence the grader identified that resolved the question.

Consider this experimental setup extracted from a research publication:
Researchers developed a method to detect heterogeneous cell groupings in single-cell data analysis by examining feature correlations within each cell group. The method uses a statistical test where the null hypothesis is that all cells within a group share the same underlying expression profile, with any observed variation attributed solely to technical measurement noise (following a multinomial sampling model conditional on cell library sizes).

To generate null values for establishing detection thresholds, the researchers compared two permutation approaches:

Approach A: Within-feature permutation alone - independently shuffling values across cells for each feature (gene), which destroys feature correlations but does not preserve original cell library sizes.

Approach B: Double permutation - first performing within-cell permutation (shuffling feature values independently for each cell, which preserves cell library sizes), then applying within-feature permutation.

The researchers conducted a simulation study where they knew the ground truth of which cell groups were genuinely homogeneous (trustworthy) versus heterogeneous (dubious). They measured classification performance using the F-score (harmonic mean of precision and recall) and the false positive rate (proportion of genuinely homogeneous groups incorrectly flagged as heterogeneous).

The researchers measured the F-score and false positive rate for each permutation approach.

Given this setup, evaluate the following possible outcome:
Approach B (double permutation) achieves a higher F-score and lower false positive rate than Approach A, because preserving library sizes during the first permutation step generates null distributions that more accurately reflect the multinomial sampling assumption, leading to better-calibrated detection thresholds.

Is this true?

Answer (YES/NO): YES